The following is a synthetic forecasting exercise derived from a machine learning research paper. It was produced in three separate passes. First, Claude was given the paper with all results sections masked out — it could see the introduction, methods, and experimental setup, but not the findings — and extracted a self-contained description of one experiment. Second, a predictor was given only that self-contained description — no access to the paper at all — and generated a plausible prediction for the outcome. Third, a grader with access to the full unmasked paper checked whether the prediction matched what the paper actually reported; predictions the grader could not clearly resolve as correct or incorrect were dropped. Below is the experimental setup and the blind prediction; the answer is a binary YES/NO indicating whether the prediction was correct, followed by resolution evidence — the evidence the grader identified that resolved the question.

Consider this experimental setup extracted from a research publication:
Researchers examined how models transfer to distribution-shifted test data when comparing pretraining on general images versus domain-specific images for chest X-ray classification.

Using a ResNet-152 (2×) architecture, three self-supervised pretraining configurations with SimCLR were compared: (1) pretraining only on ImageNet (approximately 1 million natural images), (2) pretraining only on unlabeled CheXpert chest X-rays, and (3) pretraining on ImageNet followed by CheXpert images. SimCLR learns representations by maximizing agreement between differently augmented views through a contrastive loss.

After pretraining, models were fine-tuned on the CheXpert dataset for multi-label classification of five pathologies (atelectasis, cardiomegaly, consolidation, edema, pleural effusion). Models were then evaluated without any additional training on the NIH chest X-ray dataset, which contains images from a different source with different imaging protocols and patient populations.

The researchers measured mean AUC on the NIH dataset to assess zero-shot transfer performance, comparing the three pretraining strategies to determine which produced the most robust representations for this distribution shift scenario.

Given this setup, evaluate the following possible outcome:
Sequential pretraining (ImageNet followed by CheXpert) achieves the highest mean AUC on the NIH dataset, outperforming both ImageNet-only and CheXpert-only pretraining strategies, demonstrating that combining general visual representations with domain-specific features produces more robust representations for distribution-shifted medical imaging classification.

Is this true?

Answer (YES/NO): YES